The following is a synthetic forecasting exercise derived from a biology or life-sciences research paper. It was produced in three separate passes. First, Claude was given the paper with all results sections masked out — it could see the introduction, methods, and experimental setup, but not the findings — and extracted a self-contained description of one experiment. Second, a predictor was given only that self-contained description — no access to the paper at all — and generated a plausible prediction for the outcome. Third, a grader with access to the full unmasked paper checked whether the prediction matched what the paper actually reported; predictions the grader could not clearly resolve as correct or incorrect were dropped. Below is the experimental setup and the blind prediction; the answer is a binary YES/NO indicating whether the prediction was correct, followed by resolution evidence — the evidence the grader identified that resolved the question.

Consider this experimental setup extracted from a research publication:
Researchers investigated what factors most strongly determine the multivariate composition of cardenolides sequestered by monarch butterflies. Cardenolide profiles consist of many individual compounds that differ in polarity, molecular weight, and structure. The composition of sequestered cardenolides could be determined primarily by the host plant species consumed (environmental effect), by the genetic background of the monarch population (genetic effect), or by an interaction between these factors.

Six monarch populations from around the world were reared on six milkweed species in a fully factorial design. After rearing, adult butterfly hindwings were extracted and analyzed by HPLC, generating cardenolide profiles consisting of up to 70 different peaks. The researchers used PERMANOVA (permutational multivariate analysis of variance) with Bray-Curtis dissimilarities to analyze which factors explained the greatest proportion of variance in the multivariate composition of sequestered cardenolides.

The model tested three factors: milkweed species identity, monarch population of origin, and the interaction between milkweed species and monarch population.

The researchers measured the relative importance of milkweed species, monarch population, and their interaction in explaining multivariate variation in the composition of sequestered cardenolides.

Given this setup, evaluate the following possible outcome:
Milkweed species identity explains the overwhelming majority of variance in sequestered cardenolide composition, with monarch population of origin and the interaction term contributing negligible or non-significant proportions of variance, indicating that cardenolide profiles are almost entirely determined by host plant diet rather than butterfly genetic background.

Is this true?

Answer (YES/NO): NO